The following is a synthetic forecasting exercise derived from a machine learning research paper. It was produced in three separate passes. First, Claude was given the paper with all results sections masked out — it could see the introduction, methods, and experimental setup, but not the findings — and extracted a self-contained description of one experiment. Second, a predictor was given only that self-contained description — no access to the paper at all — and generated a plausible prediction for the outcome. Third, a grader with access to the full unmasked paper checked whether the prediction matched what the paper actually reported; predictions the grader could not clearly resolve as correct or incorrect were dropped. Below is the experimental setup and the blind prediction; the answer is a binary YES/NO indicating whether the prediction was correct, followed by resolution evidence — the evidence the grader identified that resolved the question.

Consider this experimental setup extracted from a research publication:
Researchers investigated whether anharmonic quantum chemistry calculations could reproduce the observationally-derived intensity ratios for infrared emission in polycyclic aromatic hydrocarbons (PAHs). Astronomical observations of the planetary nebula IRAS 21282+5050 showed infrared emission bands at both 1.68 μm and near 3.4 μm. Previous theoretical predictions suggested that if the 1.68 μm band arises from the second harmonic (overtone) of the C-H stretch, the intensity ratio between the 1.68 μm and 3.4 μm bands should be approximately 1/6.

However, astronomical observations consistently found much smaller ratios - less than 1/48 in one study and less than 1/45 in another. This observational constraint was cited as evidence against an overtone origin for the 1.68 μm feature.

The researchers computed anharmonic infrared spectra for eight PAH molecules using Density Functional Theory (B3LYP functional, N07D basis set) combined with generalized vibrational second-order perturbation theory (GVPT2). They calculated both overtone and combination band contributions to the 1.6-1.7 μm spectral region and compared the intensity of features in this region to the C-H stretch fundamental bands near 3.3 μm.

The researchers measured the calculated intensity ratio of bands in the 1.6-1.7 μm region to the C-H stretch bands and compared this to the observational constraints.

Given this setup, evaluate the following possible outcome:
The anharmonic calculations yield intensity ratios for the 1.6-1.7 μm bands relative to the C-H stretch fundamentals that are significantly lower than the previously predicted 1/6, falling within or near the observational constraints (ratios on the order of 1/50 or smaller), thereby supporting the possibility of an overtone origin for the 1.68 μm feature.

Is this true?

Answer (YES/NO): NO